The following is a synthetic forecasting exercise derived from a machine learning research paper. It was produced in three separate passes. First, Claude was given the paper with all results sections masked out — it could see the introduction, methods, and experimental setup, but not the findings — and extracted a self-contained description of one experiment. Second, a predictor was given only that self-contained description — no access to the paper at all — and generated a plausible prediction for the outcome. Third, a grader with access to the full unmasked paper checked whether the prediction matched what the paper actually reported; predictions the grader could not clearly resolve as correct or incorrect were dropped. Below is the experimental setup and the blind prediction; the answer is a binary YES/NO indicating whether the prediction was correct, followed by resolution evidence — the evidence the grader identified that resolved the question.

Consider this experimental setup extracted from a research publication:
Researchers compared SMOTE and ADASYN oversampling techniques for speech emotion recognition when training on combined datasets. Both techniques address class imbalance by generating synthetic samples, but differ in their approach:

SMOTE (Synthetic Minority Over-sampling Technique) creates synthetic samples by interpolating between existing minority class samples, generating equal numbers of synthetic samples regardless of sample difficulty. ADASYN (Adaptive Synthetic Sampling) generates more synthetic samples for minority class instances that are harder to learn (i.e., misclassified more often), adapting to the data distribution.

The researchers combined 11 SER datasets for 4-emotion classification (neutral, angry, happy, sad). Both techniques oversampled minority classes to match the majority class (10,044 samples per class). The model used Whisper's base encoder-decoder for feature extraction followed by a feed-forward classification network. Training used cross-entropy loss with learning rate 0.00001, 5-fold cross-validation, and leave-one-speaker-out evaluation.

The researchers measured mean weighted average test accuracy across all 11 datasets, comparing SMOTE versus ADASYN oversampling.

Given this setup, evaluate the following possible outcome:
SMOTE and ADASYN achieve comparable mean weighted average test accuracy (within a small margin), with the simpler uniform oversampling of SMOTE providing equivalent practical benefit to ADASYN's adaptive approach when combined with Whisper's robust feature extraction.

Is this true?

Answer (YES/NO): NO